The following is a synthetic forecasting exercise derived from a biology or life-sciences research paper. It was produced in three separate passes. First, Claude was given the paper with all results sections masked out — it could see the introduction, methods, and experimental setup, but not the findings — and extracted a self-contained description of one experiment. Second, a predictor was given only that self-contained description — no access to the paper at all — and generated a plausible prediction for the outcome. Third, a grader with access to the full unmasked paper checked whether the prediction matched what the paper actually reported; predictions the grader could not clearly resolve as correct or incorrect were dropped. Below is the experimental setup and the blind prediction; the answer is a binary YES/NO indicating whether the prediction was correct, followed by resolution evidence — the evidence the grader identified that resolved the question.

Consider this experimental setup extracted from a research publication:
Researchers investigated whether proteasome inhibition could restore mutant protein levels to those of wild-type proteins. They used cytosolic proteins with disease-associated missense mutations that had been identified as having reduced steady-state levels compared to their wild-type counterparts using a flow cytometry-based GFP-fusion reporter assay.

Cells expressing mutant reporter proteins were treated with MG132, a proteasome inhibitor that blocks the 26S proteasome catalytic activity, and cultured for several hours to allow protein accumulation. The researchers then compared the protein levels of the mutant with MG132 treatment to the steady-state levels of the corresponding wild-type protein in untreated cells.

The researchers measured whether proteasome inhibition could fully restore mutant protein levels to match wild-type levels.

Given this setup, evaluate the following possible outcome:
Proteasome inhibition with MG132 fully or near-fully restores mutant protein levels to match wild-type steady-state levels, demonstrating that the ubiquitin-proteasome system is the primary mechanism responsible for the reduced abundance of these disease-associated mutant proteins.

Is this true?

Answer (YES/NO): NO